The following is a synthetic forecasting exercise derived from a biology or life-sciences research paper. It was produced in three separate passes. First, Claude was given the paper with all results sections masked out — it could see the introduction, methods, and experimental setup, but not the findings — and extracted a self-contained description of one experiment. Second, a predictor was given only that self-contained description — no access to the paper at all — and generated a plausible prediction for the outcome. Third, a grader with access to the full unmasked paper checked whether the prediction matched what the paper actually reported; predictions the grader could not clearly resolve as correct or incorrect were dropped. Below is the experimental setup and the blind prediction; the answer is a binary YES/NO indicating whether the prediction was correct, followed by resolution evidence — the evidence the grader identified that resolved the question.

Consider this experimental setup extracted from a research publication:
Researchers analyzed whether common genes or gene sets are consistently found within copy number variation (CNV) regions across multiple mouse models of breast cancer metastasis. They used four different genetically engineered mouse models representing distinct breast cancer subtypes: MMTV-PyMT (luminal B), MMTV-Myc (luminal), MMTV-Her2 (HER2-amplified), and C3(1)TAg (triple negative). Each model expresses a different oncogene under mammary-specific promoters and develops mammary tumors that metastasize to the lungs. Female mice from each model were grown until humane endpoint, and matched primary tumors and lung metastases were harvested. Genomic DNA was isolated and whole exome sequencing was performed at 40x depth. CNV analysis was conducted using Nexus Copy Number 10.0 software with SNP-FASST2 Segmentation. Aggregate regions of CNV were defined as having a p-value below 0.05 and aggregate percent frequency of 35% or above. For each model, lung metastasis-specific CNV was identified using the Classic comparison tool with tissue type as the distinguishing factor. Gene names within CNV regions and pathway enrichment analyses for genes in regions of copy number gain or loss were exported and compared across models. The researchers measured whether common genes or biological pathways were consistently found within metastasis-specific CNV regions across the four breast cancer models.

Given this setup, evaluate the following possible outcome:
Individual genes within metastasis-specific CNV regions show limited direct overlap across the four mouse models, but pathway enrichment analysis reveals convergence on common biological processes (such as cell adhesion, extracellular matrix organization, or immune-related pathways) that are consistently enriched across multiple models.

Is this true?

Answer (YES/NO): YES